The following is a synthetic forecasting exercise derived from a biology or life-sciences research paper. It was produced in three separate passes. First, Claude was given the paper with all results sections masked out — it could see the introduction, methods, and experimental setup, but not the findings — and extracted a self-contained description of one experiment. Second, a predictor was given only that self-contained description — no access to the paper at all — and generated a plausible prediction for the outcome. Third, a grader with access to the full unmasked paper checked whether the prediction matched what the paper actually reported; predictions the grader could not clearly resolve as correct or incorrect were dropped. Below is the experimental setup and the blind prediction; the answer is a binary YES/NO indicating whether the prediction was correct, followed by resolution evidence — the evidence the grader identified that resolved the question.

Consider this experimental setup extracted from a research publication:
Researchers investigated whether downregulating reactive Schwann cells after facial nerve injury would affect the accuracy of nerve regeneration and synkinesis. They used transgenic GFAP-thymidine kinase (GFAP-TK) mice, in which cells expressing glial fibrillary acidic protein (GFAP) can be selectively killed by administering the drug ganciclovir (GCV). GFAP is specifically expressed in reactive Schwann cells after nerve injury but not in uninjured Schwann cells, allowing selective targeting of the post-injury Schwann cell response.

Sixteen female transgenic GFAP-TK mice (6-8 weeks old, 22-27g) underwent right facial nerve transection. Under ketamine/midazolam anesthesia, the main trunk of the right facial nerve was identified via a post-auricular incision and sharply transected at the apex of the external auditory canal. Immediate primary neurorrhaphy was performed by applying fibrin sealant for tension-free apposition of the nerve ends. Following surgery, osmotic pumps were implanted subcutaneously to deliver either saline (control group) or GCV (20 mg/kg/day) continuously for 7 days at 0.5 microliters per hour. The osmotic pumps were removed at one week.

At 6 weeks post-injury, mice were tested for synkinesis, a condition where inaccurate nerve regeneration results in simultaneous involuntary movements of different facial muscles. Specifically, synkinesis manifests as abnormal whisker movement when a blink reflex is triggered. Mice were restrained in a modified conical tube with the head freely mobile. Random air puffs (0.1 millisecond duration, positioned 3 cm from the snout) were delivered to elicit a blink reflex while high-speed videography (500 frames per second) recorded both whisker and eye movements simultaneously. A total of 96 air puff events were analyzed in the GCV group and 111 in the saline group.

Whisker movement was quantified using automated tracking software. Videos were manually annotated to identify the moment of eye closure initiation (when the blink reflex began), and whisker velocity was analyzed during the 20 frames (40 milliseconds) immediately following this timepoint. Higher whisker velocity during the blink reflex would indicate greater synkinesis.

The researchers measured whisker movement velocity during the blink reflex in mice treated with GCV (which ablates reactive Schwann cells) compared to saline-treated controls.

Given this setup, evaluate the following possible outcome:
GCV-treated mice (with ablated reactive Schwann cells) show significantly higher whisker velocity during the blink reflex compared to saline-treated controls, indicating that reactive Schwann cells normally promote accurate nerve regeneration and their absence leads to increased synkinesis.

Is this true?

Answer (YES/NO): YES